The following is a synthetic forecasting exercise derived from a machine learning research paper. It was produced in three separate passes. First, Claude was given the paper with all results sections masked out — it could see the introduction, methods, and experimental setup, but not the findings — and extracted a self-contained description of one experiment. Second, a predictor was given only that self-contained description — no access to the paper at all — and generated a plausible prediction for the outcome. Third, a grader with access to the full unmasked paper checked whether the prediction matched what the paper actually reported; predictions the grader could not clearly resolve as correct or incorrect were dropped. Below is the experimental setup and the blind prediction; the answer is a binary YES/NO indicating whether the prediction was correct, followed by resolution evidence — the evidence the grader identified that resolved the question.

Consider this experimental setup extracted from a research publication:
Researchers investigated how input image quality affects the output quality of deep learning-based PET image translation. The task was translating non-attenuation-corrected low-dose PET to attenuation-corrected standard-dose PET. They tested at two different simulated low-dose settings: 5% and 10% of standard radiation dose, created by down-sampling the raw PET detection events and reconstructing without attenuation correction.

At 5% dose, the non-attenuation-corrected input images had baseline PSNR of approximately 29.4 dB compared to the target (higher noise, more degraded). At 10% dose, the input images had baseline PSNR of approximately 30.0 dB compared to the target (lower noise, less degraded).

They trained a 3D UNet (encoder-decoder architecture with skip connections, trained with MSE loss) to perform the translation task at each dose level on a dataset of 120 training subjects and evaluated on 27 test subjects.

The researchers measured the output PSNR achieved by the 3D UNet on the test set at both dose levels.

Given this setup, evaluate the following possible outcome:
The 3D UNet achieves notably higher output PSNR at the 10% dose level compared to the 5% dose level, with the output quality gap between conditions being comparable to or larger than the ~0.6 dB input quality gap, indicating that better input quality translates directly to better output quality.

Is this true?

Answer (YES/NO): YES